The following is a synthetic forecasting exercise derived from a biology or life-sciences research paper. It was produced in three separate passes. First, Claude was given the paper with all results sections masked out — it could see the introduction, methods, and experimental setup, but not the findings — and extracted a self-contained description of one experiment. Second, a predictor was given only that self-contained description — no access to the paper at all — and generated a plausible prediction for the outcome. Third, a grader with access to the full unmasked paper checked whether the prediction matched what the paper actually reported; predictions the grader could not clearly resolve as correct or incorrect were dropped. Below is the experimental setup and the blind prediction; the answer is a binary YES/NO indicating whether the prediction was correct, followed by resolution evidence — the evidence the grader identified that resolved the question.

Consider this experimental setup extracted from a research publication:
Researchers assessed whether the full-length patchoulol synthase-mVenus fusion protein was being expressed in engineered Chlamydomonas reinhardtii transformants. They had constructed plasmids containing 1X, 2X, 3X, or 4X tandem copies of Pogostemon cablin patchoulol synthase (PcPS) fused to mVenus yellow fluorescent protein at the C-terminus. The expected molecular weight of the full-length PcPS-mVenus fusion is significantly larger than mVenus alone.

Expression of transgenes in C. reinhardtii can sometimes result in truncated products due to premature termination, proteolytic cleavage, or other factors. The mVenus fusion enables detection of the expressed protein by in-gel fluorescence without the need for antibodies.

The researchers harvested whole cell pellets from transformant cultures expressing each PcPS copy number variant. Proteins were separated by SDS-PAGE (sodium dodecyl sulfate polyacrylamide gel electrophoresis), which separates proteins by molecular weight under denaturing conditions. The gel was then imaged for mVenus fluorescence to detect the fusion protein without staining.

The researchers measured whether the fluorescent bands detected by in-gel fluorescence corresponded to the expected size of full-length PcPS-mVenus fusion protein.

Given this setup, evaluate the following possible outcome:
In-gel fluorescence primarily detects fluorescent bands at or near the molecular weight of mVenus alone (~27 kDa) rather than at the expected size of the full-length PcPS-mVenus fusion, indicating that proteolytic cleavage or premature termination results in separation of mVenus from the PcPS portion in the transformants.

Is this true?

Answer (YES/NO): NO